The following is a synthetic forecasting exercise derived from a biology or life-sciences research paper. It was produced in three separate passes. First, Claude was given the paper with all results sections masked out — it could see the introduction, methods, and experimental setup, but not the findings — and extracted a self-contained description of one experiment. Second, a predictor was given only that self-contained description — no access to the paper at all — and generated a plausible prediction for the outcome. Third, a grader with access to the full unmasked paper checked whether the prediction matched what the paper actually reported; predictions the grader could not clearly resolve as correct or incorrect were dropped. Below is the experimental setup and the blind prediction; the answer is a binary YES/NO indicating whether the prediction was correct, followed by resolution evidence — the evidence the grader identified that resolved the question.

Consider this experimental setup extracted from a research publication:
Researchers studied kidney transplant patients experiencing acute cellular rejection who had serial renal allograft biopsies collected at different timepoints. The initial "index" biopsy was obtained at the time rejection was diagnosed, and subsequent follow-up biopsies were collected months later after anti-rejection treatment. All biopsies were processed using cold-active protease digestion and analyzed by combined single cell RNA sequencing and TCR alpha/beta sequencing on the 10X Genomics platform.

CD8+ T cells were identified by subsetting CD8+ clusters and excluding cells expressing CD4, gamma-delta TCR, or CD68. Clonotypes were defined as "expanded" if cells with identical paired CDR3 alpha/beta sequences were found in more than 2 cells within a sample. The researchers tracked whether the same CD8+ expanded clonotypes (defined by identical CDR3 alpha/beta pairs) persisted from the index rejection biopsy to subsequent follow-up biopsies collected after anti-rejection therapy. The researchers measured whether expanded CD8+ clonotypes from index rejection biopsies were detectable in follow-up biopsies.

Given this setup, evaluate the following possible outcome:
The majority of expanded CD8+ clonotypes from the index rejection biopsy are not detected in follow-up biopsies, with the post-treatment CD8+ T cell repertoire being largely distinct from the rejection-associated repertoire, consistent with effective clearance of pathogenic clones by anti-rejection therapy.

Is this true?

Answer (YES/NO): NO